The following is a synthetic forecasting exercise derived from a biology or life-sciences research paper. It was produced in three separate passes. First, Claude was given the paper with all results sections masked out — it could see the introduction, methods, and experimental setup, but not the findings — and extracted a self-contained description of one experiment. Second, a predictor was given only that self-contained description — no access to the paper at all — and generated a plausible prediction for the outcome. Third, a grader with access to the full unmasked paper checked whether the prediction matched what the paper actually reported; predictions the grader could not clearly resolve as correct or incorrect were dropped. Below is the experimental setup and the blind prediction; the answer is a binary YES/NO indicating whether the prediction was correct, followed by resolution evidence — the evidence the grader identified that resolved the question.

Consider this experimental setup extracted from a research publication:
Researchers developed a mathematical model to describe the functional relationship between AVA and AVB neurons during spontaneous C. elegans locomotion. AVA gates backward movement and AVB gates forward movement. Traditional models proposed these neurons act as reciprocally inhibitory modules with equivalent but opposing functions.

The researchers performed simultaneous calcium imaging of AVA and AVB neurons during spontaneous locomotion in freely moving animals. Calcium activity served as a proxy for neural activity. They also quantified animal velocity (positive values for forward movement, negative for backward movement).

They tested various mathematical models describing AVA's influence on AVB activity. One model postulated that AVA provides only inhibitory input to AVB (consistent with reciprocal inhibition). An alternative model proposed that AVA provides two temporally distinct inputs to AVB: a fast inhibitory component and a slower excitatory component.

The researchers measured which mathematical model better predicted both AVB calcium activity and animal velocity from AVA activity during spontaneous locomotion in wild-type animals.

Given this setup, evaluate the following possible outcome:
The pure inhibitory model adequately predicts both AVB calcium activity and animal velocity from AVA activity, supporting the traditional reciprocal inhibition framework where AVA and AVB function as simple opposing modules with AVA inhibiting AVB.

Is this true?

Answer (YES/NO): NO